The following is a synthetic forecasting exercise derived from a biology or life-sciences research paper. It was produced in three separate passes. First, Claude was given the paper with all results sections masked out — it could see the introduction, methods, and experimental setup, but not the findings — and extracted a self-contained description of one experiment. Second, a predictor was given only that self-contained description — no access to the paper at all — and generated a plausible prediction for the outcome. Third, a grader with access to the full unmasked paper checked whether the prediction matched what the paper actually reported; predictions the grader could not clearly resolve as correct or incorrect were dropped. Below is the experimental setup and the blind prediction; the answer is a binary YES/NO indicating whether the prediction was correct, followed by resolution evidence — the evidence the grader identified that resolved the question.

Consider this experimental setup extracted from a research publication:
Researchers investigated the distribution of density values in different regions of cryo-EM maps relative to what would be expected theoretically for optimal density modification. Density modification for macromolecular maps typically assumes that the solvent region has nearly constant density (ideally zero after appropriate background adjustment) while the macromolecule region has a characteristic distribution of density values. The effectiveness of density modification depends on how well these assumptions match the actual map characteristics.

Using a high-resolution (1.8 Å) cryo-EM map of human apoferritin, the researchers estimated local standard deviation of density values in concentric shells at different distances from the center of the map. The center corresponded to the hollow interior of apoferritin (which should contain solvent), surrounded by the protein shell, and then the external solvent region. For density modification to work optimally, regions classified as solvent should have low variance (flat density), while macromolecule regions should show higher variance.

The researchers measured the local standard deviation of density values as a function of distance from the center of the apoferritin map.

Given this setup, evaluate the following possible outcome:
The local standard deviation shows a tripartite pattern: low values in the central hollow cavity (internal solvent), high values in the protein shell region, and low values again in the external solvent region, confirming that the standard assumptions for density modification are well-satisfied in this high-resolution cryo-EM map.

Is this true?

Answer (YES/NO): YES